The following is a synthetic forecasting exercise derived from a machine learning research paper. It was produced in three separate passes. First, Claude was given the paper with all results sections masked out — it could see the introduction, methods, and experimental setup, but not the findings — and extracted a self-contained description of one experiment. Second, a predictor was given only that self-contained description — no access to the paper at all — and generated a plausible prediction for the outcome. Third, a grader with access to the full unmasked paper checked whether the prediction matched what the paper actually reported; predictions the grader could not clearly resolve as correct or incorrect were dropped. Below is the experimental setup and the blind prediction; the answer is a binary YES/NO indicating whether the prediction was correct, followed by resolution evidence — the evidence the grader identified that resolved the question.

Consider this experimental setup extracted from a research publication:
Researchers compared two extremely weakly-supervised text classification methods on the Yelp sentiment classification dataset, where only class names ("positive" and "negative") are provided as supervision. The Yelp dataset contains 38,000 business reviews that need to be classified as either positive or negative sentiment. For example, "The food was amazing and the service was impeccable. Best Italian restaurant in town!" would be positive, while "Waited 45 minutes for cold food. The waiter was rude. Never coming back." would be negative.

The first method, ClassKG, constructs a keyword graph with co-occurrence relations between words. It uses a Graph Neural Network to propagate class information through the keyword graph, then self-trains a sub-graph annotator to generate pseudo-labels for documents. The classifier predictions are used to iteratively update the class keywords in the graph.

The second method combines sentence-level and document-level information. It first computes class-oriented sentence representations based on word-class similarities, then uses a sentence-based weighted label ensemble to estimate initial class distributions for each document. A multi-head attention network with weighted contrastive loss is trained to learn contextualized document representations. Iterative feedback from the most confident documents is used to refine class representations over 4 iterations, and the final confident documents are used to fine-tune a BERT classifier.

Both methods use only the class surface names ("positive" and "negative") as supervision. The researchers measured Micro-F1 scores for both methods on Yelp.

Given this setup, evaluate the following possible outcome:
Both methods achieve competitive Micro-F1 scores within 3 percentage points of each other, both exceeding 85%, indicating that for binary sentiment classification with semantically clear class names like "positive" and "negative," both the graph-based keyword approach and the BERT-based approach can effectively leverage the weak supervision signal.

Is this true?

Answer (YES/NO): NO